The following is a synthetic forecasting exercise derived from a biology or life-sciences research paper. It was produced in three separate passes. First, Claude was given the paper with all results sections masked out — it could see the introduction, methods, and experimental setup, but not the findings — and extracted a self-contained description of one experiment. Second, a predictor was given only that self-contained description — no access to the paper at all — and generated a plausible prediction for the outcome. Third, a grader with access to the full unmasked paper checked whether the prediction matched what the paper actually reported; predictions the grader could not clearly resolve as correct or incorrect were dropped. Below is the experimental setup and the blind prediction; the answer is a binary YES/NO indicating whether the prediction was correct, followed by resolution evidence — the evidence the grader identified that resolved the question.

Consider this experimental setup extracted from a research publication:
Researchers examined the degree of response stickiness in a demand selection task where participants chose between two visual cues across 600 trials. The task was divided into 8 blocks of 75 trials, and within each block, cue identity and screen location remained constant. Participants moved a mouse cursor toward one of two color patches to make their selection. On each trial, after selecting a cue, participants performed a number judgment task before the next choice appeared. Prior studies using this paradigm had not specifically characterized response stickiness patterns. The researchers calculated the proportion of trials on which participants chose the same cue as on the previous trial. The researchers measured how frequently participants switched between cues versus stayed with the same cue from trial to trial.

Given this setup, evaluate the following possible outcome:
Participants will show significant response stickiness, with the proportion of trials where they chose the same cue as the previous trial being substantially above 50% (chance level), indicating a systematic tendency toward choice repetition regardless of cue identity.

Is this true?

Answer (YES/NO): YES